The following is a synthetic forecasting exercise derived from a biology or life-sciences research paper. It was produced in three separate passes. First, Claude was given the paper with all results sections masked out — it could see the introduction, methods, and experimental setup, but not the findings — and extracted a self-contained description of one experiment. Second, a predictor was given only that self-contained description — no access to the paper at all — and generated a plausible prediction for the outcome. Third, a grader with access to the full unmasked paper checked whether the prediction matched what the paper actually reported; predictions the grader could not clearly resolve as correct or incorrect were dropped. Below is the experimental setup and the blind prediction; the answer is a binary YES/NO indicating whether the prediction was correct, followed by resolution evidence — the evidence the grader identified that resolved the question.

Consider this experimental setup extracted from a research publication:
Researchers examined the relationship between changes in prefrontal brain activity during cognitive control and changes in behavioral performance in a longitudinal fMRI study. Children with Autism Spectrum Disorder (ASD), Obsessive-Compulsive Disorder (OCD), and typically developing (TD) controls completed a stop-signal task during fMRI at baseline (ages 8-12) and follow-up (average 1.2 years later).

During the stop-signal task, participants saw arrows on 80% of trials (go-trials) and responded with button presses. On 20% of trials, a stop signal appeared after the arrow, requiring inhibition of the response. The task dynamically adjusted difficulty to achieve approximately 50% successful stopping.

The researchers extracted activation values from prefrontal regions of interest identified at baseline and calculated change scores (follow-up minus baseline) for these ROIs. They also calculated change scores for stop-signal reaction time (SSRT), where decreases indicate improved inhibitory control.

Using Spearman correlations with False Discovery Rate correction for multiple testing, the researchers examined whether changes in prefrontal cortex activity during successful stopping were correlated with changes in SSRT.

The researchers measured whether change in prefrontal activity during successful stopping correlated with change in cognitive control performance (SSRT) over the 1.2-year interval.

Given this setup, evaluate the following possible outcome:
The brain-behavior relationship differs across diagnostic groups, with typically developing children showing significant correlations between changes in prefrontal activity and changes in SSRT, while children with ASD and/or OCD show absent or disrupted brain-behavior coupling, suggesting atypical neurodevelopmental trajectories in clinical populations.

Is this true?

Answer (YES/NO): NO